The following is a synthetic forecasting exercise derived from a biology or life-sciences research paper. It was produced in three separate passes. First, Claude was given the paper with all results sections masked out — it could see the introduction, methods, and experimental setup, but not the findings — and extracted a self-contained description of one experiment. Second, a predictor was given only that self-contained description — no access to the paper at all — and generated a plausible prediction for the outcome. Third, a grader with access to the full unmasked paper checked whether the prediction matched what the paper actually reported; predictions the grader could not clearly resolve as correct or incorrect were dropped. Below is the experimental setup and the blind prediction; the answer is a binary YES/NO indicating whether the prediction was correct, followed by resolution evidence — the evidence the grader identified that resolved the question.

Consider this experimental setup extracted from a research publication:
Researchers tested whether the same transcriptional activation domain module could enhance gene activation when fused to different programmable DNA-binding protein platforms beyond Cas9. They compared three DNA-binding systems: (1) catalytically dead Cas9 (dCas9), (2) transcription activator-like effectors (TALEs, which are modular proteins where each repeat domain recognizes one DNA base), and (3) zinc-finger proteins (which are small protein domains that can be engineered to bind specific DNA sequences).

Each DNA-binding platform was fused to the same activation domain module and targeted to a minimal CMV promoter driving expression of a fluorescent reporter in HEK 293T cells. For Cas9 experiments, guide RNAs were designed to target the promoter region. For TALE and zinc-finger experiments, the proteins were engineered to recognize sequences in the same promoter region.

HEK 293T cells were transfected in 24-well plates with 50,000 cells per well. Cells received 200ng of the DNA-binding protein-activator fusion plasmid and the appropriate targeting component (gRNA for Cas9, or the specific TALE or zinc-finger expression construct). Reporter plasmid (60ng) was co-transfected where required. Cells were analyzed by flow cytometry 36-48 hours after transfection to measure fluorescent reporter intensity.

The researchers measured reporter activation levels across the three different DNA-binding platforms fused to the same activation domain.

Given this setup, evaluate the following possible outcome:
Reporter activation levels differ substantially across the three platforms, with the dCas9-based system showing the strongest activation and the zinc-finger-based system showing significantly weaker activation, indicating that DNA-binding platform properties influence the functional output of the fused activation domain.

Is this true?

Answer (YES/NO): YES